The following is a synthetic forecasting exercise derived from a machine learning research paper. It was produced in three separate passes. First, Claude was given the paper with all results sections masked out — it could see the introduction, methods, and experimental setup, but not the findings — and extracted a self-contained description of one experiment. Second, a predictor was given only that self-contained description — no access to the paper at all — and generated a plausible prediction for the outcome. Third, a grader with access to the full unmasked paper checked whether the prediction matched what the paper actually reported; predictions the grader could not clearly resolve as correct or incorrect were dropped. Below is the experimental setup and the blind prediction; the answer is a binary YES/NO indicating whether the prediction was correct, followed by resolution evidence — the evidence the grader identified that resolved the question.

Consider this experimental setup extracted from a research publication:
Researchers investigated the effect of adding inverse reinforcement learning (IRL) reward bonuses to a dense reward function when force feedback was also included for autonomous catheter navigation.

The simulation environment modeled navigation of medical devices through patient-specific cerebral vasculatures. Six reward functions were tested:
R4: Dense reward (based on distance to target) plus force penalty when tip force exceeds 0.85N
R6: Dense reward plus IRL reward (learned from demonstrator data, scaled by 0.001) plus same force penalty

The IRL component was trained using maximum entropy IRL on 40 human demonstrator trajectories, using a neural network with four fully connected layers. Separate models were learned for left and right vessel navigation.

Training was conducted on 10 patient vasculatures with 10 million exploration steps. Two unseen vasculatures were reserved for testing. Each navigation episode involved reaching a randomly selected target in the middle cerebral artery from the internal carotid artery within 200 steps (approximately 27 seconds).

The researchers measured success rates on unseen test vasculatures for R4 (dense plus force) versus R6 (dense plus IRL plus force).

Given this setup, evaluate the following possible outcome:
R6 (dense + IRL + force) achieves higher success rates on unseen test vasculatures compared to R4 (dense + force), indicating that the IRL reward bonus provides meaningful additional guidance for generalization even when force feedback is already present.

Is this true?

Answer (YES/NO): YES